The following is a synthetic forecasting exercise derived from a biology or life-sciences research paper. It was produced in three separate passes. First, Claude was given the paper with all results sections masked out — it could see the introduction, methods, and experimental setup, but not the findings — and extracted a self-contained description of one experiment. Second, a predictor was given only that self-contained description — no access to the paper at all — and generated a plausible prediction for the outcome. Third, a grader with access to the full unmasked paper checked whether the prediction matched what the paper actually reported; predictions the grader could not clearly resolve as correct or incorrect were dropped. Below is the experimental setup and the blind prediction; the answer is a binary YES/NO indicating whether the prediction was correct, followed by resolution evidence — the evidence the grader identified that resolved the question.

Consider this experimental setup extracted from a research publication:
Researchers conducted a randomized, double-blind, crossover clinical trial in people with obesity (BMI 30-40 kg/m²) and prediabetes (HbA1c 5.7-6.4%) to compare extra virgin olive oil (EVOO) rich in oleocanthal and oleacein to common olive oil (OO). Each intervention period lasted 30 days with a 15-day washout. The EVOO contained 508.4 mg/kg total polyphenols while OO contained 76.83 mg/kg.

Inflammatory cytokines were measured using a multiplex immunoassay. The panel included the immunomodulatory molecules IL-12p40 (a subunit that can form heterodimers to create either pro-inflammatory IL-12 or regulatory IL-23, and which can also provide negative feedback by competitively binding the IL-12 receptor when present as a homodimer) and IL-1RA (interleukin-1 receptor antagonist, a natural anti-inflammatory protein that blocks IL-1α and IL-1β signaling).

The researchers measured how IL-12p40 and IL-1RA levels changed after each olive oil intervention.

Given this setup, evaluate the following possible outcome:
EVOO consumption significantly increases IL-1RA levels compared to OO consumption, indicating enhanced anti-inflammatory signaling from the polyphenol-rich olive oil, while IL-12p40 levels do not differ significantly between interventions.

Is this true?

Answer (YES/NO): NO